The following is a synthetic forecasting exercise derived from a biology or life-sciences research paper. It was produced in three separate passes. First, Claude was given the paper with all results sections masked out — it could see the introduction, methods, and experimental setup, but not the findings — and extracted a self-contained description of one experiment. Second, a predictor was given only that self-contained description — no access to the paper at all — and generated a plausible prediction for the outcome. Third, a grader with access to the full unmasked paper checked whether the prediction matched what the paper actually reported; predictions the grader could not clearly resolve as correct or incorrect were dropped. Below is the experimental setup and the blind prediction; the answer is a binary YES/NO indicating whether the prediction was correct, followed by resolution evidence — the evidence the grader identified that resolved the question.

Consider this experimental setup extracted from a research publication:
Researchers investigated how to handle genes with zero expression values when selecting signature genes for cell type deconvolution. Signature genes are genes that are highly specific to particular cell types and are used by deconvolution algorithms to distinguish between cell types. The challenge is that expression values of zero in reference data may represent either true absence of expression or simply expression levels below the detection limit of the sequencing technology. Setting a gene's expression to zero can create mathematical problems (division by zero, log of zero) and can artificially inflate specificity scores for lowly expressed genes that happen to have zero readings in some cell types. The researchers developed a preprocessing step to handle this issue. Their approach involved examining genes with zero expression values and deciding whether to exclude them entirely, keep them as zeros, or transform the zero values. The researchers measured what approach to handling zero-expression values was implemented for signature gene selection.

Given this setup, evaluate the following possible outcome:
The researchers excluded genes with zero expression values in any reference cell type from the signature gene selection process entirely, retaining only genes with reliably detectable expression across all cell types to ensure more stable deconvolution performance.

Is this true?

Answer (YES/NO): NO